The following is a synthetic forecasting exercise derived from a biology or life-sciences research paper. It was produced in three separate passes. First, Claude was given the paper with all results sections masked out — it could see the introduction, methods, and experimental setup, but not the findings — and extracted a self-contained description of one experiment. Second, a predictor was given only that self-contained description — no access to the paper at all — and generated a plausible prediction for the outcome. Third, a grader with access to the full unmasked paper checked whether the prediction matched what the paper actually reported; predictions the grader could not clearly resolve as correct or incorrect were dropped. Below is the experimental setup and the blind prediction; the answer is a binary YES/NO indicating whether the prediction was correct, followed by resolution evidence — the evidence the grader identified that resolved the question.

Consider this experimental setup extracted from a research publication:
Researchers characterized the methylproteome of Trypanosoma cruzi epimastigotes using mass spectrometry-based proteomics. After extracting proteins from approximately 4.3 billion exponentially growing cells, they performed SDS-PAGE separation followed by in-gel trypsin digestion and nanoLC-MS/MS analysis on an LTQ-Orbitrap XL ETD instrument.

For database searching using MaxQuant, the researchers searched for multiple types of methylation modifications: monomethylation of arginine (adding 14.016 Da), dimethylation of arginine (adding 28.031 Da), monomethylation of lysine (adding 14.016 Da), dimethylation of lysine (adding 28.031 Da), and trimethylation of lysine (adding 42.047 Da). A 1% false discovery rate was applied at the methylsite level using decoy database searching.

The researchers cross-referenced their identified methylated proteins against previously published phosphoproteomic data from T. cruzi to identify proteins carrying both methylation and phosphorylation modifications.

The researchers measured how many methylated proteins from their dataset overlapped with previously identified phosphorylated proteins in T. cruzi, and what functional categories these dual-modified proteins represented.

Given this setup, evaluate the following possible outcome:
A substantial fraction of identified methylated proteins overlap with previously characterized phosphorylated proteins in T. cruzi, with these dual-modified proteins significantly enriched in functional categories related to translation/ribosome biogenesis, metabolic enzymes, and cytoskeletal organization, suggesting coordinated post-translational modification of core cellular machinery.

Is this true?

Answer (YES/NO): NO